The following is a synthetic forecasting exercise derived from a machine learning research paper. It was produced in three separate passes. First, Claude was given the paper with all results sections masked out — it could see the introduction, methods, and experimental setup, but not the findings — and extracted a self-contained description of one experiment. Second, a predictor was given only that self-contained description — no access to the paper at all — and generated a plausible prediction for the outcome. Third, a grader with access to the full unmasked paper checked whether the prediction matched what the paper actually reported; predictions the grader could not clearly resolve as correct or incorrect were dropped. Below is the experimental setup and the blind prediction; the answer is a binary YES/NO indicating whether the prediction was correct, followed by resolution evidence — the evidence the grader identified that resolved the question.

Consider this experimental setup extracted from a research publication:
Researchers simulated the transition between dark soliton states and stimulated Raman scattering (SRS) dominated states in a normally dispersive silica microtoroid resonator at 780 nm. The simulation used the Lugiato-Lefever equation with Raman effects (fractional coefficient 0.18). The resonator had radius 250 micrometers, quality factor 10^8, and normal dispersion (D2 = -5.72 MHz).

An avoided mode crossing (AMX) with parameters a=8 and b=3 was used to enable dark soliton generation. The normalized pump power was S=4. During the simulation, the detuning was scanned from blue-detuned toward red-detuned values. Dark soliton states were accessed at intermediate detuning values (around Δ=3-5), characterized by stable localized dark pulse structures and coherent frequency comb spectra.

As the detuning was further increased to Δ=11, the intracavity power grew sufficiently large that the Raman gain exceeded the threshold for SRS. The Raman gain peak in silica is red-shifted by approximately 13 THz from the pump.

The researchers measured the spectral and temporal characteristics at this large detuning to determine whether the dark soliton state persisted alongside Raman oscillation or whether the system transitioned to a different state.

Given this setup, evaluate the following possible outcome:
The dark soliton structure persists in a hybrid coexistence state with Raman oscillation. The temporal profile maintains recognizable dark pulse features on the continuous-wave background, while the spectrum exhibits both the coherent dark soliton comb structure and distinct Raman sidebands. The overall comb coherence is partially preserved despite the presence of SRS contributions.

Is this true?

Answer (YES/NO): NO